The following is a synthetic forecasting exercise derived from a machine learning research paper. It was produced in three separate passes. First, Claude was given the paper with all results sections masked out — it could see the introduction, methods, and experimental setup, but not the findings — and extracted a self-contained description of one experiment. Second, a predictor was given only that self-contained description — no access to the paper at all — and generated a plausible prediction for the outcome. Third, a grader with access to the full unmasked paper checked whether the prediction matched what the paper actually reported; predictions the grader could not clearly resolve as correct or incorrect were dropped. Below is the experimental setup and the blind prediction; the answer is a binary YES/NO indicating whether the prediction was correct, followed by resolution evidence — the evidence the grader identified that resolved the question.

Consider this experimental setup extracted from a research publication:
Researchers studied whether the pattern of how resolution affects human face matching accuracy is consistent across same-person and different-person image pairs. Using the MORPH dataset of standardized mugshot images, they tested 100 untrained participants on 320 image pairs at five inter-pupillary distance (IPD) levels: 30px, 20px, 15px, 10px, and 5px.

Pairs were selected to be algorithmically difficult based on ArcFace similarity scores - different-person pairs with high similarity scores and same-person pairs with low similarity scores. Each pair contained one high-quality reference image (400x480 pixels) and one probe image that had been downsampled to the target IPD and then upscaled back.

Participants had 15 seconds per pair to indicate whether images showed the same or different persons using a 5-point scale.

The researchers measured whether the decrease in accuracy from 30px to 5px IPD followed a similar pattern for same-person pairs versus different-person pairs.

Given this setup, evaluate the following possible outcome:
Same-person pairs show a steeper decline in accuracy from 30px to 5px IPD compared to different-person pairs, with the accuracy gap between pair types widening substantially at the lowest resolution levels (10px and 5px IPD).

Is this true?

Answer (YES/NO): YES